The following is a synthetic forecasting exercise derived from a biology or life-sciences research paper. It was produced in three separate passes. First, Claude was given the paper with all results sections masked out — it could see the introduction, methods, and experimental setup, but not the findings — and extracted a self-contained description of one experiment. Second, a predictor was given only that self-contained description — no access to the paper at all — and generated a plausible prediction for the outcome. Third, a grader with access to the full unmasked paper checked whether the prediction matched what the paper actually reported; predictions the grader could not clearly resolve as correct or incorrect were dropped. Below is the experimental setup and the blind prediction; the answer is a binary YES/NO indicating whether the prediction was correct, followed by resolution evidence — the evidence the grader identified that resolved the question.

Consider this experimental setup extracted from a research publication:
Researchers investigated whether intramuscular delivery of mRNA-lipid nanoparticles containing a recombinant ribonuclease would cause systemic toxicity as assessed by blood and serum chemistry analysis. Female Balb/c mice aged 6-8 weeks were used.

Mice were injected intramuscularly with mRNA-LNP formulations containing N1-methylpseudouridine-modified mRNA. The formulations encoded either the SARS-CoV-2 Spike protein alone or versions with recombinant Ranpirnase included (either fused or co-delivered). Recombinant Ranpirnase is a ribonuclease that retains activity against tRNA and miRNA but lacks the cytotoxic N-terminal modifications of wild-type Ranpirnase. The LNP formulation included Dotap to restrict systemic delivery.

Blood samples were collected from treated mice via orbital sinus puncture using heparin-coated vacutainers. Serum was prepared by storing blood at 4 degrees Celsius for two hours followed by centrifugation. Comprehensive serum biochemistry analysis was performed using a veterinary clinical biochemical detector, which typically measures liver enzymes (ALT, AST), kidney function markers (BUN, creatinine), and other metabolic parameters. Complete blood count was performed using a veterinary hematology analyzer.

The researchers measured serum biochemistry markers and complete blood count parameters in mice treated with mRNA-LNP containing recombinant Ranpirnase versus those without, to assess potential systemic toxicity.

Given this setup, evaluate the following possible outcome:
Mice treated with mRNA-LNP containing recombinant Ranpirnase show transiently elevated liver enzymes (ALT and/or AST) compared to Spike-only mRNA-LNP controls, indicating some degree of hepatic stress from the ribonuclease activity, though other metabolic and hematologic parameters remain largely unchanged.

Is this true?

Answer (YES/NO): NO